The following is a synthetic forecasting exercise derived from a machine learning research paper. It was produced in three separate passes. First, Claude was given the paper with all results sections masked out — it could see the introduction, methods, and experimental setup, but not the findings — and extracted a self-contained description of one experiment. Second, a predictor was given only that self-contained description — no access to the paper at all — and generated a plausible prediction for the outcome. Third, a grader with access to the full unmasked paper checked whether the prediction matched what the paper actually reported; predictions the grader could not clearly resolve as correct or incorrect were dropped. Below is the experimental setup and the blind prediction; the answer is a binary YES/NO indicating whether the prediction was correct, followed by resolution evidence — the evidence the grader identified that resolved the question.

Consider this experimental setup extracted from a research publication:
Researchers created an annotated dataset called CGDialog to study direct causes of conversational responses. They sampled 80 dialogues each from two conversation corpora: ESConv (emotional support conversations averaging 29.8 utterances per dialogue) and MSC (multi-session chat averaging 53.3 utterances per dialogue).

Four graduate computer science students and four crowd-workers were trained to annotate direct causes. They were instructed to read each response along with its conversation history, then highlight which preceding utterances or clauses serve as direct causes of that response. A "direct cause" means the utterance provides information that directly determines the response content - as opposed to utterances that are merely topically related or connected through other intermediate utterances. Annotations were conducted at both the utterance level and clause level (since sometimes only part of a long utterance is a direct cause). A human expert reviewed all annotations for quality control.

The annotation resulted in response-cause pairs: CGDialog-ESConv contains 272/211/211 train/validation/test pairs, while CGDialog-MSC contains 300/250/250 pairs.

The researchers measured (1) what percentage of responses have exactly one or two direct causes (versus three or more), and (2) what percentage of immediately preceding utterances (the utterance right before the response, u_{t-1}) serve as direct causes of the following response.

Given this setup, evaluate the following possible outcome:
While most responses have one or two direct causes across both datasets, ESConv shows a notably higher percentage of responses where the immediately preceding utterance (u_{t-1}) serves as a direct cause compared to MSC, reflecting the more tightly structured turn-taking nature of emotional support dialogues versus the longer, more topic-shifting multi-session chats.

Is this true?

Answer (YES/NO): NO